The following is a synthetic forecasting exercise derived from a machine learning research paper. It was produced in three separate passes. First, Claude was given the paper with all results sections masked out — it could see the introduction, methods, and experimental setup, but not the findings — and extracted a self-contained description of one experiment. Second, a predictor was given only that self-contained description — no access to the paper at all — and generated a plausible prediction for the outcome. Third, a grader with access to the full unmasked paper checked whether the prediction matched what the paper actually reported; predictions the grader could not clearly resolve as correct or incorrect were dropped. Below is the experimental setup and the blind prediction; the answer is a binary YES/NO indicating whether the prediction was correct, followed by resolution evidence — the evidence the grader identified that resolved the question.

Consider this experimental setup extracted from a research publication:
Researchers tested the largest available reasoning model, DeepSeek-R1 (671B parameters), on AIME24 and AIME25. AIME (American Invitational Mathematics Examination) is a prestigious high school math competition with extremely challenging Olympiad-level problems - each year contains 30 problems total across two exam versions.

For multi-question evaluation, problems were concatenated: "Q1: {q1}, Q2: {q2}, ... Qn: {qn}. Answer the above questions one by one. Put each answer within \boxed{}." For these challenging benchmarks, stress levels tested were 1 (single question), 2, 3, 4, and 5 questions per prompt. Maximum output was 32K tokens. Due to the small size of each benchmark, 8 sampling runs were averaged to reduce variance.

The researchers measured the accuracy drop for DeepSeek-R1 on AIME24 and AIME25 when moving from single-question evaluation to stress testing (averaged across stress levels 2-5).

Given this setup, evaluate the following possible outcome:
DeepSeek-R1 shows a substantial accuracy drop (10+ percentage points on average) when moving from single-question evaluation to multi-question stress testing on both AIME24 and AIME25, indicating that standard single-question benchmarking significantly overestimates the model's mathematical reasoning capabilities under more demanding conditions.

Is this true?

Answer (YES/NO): YES